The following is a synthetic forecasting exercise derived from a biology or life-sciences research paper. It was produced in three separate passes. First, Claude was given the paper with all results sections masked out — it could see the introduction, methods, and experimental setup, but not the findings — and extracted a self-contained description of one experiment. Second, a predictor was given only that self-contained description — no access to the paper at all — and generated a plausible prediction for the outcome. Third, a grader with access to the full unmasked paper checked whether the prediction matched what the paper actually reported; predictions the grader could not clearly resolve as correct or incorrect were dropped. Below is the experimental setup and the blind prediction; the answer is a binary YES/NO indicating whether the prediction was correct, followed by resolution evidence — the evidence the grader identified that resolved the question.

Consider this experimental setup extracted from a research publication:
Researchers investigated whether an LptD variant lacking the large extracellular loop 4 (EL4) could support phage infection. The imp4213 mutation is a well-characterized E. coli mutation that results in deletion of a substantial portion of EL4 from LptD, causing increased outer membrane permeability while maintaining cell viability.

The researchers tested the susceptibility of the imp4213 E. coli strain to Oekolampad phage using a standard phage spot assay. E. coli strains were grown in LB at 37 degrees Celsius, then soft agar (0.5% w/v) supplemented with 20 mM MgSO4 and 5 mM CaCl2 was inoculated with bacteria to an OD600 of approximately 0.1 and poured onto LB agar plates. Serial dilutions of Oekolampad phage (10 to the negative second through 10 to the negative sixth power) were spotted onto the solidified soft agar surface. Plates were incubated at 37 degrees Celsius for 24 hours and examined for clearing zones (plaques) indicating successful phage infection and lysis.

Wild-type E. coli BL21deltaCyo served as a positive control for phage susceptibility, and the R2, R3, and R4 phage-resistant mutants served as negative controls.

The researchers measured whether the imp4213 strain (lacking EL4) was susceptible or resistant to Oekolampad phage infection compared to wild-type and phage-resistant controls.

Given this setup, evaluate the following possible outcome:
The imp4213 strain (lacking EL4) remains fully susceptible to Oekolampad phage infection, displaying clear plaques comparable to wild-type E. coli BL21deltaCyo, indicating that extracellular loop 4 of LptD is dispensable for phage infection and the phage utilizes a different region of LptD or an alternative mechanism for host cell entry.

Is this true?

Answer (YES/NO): NO